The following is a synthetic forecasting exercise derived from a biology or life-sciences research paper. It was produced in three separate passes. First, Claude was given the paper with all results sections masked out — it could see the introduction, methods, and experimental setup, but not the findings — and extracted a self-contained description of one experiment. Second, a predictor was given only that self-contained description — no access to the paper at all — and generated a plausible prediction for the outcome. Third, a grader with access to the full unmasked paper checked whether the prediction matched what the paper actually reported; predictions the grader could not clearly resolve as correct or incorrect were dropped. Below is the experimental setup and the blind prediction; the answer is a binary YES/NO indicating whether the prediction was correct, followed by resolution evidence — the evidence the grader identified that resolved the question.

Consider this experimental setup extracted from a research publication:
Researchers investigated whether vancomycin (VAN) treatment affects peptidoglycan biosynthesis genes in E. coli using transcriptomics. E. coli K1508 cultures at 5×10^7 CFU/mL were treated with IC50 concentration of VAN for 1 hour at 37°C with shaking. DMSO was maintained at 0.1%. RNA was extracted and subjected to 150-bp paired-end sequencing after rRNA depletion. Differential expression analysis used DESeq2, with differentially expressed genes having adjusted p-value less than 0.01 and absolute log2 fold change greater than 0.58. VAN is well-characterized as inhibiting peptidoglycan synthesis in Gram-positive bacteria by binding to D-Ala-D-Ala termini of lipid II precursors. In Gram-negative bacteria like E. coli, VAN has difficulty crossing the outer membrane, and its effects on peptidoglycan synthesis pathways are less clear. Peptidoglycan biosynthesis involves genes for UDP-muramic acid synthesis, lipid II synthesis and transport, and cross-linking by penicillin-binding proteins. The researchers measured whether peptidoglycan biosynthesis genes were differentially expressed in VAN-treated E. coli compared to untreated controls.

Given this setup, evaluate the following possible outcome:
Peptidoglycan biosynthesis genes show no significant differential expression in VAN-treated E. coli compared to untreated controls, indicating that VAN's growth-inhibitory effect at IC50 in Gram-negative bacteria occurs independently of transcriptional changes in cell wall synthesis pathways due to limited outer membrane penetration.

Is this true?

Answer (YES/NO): YES